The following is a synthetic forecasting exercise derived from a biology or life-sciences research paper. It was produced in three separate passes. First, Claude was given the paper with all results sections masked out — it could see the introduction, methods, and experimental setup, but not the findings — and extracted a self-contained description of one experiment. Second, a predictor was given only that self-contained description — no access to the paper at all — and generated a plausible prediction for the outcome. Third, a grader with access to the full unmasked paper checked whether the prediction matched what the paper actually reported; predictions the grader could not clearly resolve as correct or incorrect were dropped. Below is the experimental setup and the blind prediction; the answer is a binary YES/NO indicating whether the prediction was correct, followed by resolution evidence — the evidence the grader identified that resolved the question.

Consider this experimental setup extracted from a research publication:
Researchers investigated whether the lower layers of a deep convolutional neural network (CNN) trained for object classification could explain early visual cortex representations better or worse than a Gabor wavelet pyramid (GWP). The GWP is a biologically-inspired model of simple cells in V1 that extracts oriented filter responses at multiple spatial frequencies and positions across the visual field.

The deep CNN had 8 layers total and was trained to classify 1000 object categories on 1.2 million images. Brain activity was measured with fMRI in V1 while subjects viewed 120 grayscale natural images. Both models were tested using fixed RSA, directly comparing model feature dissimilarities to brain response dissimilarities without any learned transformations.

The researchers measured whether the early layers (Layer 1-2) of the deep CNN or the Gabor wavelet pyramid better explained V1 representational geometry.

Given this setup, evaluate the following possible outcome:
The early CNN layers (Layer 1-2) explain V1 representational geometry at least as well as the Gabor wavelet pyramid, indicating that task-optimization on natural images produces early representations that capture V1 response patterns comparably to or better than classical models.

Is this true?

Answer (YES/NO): NO